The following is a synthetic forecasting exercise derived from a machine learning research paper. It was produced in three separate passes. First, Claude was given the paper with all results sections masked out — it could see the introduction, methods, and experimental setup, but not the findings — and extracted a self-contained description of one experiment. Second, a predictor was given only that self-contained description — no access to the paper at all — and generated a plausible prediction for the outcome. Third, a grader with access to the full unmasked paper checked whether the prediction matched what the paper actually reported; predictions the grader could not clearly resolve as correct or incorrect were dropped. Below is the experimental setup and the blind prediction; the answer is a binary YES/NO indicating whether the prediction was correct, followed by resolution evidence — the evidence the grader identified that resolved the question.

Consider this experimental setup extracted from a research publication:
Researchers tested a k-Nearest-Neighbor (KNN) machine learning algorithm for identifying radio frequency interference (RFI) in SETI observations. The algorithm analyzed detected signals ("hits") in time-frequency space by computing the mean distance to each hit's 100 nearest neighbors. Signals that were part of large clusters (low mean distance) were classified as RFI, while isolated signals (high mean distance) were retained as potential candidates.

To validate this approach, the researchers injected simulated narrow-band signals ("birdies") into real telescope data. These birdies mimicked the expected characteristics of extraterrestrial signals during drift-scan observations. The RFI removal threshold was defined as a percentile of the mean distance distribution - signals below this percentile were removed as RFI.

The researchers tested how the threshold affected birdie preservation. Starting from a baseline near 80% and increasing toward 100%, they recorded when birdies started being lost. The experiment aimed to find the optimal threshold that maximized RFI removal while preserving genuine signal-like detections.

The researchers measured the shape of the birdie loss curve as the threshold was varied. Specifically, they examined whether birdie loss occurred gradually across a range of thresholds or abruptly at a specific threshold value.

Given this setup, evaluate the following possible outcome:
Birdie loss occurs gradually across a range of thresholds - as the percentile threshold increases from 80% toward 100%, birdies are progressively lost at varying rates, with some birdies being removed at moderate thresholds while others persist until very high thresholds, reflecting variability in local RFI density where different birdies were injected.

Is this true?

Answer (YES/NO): NO